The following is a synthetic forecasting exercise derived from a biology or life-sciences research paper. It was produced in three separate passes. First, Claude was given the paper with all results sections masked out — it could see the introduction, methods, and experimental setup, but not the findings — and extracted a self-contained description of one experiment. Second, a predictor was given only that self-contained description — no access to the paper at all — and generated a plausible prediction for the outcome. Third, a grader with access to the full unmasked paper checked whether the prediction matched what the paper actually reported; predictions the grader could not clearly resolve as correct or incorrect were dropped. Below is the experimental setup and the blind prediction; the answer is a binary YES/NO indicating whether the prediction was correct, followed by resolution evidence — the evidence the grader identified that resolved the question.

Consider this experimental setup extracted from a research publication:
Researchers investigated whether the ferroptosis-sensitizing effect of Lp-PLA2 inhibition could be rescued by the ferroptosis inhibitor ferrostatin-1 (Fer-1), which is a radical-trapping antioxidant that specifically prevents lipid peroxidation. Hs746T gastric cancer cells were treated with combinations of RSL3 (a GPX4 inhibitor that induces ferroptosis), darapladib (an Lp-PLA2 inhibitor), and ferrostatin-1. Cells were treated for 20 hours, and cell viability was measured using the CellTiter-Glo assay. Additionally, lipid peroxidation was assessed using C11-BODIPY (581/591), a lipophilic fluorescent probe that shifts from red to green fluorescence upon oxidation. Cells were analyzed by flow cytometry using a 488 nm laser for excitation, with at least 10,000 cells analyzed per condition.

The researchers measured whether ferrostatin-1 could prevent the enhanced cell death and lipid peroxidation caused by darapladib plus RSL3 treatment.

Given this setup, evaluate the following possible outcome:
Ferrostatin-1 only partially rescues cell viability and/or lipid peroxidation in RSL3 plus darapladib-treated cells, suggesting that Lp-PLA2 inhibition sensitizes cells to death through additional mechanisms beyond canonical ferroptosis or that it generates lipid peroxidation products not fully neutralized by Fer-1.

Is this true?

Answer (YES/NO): NO